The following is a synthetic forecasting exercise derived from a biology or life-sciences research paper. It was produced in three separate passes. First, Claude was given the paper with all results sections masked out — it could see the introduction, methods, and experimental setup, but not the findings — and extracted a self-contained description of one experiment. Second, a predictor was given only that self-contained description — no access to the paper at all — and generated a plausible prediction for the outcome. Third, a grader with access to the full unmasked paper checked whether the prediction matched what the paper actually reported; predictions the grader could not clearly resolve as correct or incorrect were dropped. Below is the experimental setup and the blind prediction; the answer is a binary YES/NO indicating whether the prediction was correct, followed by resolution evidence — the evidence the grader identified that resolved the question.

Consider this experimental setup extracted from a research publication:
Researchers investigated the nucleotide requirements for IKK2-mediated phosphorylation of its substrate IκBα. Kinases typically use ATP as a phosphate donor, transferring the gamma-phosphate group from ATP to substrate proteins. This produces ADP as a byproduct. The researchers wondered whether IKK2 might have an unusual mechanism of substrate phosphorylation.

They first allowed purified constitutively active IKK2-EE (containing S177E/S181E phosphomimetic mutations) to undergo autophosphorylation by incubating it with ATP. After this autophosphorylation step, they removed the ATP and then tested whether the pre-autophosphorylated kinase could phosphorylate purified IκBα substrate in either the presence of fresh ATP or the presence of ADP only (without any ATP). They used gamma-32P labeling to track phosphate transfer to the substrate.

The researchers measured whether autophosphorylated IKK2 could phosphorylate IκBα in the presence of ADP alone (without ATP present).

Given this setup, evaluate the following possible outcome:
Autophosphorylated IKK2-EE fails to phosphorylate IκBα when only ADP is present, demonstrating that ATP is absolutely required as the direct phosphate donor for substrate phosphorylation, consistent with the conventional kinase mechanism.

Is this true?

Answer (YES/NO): NO